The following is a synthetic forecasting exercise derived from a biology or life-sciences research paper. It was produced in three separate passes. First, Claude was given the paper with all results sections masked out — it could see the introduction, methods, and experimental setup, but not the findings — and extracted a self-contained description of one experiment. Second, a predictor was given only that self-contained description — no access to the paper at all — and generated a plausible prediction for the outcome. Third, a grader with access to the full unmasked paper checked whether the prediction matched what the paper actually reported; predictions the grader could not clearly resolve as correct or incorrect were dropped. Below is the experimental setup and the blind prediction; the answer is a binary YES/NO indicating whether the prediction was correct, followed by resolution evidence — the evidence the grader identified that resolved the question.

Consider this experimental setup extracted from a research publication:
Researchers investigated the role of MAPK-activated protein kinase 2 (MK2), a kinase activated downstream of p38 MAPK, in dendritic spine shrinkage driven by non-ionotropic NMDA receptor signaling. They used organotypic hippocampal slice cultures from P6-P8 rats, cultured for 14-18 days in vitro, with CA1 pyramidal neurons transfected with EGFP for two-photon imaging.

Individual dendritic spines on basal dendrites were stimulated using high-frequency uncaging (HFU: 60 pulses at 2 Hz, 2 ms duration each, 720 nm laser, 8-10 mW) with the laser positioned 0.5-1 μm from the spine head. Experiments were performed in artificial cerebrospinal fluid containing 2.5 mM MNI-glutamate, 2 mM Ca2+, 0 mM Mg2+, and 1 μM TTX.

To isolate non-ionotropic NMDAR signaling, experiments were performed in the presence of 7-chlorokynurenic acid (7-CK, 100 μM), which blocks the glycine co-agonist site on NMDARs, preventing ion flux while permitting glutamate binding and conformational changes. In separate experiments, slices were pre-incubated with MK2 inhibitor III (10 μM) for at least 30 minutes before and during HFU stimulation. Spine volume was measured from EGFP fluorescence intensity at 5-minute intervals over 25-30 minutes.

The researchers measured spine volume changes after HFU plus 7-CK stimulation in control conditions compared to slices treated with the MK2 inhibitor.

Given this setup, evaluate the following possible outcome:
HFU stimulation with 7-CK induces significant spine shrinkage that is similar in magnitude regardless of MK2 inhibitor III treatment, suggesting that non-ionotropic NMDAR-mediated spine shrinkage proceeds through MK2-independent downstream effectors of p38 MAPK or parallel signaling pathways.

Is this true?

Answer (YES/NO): NO